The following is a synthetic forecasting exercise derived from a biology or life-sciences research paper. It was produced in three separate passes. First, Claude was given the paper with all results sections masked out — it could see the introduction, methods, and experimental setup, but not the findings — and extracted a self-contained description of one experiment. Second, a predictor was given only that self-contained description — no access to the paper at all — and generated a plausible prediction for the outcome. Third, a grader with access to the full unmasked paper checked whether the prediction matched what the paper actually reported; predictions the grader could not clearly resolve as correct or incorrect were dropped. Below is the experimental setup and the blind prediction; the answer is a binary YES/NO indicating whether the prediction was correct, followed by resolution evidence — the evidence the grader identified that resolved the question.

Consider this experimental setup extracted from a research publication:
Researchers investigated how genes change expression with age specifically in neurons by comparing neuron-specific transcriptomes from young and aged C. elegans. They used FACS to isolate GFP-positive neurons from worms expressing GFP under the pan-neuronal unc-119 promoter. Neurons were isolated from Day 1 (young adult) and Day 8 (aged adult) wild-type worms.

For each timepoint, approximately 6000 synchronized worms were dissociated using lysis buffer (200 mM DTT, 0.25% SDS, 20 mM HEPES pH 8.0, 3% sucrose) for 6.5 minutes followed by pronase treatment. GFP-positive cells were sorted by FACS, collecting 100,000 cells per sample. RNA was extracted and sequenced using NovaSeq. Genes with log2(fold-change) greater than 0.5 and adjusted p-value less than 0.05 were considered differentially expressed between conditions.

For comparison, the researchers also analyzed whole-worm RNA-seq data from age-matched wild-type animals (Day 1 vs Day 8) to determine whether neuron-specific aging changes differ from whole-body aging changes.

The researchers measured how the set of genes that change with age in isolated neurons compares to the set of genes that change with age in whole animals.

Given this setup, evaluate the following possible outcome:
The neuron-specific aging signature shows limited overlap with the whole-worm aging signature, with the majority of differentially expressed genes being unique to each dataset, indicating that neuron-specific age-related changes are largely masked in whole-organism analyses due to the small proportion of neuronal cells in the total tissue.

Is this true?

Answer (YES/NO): YES